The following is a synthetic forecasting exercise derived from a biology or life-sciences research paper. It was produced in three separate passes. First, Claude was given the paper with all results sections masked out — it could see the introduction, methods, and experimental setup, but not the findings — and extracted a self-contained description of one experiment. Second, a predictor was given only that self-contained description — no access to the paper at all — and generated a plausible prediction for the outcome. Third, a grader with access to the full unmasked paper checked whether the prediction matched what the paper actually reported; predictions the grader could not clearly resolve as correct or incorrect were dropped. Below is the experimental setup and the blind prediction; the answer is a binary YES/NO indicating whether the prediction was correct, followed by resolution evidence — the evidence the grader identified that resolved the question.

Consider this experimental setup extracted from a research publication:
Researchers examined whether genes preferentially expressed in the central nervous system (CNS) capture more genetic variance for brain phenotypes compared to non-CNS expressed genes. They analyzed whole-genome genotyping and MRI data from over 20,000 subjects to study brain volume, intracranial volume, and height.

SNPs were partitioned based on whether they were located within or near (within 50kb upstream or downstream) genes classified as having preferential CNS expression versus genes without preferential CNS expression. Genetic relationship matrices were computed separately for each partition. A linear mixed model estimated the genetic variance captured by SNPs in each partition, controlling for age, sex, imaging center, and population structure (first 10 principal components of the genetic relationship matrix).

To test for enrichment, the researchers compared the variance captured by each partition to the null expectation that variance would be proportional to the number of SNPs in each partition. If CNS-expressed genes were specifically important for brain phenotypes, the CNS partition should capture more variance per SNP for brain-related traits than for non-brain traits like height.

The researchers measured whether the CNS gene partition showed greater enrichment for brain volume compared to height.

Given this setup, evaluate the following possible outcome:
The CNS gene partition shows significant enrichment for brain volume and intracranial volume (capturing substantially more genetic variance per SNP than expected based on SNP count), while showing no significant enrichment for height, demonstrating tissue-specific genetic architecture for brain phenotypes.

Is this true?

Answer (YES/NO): NO